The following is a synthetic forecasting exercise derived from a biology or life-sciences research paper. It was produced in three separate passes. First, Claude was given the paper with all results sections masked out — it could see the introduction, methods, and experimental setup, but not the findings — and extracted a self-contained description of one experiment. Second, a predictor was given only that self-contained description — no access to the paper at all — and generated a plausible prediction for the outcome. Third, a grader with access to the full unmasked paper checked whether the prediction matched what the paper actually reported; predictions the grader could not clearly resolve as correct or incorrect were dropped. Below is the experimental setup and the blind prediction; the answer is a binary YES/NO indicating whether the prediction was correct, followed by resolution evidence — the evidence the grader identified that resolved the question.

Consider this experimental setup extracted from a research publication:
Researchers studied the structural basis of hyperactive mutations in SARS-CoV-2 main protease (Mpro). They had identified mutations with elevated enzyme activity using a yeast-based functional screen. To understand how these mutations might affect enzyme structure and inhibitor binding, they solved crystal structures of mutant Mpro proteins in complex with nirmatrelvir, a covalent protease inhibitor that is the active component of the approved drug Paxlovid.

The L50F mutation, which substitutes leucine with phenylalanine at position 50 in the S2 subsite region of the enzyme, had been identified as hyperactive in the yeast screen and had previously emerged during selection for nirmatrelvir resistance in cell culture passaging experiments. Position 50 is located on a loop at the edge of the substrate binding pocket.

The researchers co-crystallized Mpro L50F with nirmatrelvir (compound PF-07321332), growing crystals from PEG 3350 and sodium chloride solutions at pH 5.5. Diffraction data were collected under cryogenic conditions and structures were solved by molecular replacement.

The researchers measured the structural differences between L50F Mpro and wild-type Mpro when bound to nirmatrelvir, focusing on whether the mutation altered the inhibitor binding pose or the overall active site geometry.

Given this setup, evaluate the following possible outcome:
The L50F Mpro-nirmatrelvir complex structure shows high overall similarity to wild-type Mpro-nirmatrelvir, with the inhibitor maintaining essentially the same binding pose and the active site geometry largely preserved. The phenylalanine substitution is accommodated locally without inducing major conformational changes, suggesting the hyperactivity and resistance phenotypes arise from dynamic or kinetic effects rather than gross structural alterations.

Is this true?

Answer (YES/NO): NO